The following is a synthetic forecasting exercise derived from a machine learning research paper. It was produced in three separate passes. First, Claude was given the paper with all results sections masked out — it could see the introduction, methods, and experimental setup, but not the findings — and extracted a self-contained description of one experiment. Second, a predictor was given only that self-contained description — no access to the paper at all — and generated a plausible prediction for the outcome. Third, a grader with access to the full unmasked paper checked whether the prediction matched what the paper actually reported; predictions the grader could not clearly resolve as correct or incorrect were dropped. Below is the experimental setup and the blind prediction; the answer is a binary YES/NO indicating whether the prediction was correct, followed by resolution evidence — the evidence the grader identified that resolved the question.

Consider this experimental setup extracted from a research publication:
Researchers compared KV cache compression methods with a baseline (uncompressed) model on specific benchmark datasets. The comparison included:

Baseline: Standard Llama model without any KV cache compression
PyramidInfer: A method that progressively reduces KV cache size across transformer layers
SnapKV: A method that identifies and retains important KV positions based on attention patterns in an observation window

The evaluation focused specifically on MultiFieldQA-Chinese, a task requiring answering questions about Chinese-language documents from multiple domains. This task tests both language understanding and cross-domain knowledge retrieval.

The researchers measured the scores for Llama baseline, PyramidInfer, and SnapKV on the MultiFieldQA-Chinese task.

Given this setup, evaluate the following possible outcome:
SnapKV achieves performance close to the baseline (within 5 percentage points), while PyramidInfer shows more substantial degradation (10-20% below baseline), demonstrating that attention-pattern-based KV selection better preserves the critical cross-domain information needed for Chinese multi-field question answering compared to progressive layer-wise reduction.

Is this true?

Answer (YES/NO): NO